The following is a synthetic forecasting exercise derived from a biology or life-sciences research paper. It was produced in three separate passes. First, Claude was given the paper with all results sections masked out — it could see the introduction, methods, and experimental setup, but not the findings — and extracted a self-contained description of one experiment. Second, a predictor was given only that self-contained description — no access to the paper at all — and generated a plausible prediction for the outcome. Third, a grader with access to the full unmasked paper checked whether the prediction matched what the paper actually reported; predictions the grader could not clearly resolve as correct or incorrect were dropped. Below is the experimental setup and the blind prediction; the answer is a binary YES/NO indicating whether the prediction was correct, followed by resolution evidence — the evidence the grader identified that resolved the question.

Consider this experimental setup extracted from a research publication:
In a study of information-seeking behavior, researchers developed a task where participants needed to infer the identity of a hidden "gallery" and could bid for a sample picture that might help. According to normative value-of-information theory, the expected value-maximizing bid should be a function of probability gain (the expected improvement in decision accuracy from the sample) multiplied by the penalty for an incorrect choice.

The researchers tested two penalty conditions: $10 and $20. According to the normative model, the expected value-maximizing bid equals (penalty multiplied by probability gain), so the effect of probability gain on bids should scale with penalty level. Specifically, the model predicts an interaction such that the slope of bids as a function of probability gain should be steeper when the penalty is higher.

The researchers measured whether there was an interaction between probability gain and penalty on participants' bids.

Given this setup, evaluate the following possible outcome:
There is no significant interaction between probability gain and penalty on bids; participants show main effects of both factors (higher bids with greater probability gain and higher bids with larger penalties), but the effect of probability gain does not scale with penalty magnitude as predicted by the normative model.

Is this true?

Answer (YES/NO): NO